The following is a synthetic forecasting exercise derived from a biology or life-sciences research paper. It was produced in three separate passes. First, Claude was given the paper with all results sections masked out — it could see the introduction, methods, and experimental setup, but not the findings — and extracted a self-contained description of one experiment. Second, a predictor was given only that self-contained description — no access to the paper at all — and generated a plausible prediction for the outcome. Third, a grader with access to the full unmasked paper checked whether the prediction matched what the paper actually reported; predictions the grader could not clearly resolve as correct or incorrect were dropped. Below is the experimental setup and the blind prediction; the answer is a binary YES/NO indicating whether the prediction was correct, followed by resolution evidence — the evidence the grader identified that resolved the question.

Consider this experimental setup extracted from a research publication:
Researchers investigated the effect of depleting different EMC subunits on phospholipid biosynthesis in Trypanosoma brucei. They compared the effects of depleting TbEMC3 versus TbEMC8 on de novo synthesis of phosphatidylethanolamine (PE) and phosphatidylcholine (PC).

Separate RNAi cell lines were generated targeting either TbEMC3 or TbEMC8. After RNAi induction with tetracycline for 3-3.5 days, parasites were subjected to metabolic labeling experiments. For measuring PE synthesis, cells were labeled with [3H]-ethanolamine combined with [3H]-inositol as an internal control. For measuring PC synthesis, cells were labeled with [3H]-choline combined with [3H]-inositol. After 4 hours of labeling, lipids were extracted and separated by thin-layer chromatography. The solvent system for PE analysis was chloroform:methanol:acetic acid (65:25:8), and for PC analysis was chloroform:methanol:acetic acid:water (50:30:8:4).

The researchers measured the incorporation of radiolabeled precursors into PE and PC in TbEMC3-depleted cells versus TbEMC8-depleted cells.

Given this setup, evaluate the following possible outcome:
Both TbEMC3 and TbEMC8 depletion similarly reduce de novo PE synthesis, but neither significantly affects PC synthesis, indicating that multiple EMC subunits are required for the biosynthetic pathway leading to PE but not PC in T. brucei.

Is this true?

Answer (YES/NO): NO